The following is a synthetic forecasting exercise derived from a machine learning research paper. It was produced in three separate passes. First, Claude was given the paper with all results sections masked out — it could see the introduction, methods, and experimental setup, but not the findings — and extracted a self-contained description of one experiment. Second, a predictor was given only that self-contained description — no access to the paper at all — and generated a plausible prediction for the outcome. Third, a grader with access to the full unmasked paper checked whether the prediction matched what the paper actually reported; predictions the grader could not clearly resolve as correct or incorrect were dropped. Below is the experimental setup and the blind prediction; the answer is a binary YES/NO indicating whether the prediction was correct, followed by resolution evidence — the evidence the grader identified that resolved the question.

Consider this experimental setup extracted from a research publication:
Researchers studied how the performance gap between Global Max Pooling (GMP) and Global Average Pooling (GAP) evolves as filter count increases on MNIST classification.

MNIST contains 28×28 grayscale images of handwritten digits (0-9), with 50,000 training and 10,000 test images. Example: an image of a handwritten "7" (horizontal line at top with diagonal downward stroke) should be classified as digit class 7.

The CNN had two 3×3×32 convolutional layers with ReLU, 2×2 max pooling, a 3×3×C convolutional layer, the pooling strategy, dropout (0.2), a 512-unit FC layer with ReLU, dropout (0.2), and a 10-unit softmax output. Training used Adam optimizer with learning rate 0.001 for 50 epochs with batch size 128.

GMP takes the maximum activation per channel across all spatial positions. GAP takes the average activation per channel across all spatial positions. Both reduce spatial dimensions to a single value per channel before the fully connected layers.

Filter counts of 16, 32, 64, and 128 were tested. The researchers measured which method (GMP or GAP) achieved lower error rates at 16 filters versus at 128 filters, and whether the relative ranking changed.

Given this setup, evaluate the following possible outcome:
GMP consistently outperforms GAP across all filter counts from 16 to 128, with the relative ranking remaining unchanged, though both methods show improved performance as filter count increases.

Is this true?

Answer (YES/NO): NO